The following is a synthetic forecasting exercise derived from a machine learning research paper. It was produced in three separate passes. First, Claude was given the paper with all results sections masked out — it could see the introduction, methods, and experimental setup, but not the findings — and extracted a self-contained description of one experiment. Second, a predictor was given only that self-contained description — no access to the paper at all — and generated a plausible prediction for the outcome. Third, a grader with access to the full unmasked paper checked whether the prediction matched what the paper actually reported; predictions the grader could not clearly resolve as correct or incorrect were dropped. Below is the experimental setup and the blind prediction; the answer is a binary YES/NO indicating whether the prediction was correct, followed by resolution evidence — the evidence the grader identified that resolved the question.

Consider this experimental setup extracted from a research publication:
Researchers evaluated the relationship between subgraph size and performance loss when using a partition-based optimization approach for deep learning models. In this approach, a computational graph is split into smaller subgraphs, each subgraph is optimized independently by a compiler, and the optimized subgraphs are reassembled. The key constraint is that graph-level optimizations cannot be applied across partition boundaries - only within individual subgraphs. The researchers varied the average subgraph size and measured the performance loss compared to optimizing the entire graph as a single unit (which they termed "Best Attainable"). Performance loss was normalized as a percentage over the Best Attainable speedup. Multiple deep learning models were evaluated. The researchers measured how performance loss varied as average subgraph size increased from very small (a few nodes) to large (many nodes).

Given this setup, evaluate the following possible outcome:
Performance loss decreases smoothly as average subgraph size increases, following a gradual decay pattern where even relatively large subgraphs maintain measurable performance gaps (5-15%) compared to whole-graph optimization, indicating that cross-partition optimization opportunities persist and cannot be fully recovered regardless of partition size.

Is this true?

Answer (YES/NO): NO